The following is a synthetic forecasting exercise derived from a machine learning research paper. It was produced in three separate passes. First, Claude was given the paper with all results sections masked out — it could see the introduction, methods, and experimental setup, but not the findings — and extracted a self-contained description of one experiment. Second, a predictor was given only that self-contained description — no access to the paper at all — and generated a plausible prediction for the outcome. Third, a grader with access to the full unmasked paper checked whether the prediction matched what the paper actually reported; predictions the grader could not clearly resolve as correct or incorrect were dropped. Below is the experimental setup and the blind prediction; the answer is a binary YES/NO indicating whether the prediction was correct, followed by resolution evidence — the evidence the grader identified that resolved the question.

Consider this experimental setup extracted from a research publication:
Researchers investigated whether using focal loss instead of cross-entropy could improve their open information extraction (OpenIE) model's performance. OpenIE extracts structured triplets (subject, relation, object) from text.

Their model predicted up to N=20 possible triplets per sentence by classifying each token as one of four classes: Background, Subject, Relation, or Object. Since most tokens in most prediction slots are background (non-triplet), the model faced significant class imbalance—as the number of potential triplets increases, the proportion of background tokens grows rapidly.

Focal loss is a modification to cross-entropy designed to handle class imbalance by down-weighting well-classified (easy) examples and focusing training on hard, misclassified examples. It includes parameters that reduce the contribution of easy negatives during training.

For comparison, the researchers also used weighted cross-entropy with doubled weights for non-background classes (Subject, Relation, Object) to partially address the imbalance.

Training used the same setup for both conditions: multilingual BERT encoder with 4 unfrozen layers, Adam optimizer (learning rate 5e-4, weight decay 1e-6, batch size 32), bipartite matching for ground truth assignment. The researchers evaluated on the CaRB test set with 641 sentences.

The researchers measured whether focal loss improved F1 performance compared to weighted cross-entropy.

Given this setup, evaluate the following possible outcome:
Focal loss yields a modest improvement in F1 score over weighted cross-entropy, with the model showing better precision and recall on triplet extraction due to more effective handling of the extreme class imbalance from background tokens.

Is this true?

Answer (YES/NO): NO